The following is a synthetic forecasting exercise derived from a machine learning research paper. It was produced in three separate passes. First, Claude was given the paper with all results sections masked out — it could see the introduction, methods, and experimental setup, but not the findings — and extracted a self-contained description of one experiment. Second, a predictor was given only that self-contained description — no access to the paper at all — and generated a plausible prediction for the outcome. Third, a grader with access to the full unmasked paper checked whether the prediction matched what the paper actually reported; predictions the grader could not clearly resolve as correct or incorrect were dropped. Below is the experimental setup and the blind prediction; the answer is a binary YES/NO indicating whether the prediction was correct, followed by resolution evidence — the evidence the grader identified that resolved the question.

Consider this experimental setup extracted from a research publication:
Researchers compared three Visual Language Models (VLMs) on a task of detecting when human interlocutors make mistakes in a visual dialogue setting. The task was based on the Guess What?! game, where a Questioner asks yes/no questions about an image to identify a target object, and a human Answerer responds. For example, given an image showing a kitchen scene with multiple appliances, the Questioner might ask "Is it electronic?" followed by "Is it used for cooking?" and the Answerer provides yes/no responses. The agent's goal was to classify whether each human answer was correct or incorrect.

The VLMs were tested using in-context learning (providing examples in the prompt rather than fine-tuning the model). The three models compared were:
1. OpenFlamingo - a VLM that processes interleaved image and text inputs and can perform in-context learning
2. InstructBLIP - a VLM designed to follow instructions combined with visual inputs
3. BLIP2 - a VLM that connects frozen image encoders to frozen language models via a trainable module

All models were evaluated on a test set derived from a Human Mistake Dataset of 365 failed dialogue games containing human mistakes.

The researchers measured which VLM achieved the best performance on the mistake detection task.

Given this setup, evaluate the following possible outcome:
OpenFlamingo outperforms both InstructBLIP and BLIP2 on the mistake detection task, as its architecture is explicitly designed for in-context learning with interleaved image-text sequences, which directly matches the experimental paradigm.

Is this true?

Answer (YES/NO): YES